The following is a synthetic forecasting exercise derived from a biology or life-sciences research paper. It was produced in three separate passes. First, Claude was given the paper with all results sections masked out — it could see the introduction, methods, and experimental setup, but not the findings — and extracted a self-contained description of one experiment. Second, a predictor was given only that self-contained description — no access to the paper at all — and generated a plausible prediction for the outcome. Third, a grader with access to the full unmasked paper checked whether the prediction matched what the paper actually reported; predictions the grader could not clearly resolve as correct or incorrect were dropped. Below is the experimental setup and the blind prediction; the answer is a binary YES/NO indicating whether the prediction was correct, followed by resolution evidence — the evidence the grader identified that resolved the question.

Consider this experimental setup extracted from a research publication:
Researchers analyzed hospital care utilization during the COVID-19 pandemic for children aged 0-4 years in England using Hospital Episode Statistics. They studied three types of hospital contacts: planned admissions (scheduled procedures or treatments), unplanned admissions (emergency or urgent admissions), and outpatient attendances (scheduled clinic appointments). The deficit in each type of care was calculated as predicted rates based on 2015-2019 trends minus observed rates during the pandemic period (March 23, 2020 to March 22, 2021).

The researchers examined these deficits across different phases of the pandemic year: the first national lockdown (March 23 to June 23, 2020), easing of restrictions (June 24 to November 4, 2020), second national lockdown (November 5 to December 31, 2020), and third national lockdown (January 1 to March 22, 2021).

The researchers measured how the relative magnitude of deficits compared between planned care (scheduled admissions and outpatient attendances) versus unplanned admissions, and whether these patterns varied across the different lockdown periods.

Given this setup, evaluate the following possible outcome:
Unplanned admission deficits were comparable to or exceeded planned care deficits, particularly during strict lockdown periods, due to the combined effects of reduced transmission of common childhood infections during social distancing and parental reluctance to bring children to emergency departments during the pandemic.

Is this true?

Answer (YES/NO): NO